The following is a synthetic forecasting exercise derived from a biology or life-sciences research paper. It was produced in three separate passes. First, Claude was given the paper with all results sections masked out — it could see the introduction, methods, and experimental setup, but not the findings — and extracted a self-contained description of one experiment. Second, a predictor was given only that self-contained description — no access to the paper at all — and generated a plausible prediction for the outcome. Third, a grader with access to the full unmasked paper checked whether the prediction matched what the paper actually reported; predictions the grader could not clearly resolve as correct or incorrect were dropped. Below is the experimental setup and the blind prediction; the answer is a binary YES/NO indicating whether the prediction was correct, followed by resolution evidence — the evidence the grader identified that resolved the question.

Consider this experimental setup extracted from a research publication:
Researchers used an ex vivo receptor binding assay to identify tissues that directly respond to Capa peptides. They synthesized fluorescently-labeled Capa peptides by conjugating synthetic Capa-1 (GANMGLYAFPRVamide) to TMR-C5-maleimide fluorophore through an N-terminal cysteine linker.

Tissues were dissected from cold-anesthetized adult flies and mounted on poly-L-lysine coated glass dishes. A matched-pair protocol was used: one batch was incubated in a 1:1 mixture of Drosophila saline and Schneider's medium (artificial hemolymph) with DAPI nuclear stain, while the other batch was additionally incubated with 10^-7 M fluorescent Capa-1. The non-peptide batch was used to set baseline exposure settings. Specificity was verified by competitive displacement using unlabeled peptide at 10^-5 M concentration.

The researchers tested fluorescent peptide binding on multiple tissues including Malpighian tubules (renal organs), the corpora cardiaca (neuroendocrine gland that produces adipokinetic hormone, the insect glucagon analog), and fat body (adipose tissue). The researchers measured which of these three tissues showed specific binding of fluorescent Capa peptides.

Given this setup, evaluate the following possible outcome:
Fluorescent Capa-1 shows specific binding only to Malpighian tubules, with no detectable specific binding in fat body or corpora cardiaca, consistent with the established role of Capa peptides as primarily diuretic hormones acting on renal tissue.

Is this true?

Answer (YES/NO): NO